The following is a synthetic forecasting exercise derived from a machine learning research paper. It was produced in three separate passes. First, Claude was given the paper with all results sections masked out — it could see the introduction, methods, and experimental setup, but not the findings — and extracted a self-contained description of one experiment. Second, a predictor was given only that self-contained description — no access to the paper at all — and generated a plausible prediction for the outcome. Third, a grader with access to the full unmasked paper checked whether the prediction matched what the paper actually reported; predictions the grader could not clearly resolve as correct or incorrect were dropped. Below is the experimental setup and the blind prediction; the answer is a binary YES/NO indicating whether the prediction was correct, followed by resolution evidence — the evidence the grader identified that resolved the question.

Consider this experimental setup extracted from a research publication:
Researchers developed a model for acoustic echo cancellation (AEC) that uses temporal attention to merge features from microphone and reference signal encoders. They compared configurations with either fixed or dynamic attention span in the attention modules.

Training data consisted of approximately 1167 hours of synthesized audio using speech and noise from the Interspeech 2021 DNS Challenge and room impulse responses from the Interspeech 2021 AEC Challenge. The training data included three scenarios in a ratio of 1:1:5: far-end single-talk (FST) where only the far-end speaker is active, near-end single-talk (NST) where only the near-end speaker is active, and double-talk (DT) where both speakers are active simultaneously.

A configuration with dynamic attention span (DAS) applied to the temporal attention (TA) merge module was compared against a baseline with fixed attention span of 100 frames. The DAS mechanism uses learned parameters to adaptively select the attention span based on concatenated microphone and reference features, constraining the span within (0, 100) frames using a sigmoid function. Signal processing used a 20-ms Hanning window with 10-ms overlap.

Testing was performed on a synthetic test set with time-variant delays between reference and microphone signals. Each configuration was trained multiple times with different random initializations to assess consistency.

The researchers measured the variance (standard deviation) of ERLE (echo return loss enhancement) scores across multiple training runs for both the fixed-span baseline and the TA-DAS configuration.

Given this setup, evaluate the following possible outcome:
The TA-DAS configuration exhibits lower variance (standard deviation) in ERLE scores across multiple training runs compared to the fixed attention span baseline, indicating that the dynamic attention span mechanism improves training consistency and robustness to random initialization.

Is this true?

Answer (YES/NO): YES